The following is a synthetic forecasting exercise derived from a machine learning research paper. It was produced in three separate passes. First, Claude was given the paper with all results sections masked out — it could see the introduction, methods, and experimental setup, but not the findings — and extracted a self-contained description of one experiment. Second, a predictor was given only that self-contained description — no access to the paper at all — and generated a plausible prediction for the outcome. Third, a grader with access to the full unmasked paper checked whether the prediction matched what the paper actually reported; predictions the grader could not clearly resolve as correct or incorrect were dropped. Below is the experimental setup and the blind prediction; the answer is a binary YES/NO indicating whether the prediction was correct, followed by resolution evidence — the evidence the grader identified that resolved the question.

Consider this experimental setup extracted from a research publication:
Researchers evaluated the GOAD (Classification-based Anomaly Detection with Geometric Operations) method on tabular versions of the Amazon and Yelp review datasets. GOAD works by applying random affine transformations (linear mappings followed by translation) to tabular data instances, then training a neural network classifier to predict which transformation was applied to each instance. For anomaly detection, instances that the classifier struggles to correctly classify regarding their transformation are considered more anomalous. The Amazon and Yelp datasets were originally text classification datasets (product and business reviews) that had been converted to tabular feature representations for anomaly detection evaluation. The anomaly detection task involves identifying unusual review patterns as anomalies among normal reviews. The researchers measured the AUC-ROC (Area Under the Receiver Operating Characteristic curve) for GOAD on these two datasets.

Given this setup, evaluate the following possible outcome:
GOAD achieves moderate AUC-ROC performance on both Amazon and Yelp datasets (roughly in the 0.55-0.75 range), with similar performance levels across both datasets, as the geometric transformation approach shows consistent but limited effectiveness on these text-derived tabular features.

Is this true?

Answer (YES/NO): NO